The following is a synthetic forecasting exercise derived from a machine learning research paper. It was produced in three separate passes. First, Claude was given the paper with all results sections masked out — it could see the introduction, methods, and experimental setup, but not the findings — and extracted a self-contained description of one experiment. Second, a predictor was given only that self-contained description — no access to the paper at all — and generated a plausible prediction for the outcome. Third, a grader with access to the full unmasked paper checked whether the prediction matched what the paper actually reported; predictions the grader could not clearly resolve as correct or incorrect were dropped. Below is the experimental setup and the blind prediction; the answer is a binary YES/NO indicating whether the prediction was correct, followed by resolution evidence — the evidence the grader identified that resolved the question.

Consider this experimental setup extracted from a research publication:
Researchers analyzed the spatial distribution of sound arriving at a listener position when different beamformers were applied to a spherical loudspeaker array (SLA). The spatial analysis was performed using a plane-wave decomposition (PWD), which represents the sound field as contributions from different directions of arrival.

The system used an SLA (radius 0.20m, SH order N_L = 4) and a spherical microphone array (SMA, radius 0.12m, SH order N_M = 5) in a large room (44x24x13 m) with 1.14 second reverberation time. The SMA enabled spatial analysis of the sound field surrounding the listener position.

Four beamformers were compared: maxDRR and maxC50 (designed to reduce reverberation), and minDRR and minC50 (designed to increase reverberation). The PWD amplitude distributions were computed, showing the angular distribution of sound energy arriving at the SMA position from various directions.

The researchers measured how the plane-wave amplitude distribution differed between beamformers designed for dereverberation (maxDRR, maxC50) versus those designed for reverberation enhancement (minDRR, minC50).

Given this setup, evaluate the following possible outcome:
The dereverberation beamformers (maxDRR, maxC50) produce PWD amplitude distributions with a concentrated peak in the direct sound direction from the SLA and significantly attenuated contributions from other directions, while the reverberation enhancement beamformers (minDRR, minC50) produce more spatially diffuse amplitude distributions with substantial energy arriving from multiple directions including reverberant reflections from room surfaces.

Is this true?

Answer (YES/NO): NO